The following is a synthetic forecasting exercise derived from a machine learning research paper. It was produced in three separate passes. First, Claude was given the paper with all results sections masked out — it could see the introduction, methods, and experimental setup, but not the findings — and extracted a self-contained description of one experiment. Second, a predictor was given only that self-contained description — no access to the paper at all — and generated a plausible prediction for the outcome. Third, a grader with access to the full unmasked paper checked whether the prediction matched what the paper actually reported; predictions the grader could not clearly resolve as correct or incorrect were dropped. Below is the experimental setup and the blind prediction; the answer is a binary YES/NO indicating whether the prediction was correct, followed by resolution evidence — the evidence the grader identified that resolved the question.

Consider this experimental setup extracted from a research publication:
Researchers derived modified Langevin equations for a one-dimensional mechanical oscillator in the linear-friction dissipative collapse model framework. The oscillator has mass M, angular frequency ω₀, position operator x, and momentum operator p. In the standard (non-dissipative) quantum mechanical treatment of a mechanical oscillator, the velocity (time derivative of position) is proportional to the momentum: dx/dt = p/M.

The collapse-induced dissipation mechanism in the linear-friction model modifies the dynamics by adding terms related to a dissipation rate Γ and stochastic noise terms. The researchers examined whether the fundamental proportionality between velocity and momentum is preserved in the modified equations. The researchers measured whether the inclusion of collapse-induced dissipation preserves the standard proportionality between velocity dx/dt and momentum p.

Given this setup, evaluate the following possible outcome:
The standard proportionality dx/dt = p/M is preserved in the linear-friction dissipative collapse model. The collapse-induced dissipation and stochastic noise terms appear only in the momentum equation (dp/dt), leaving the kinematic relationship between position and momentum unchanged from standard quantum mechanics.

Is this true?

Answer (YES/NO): NO